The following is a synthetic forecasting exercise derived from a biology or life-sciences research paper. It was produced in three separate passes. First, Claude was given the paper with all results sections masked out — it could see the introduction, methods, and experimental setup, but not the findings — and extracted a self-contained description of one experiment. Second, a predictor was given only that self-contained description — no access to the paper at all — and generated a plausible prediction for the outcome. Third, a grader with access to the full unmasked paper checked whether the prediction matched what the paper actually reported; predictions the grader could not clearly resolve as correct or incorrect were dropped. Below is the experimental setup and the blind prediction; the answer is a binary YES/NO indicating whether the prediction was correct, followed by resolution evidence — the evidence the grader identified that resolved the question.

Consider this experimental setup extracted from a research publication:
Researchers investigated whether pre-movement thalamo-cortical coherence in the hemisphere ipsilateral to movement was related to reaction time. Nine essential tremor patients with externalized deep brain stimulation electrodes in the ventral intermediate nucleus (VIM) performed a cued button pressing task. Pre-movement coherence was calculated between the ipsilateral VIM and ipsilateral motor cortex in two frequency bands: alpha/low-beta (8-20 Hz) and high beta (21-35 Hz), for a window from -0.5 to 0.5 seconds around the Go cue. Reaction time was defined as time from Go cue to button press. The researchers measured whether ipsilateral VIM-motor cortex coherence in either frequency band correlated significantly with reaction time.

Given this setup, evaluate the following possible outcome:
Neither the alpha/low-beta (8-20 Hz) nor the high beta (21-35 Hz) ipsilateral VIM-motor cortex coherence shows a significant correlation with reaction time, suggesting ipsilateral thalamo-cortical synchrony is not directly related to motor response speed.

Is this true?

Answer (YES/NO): YES